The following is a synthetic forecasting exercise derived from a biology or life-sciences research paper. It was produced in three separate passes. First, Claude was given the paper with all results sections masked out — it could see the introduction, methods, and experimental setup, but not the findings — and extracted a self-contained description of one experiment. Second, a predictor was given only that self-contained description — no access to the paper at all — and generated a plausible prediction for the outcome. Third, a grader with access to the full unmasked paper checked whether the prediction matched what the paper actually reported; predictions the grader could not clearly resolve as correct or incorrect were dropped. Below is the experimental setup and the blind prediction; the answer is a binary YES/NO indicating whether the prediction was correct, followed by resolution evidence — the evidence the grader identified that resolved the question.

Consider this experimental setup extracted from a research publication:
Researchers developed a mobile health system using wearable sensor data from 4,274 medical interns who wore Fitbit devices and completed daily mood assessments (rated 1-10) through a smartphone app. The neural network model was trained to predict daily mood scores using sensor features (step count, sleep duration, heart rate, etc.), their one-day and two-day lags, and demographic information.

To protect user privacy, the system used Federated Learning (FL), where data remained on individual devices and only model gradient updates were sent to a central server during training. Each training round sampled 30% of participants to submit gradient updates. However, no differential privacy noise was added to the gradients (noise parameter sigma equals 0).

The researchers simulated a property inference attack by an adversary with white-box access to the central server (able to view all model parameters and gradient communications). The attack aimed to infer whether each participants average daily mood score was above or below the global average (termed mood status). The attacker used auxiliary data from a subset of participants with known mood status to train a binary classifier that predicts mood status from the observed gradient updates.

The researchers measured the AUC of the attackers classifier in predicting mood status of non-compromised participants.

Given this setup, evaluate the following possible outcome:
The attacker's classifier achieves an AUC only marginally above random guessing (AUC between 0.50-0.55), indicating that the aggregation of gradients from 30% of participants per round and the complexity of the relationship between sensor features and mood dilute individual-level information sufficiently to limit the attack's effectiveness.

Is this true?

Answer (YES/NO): NO